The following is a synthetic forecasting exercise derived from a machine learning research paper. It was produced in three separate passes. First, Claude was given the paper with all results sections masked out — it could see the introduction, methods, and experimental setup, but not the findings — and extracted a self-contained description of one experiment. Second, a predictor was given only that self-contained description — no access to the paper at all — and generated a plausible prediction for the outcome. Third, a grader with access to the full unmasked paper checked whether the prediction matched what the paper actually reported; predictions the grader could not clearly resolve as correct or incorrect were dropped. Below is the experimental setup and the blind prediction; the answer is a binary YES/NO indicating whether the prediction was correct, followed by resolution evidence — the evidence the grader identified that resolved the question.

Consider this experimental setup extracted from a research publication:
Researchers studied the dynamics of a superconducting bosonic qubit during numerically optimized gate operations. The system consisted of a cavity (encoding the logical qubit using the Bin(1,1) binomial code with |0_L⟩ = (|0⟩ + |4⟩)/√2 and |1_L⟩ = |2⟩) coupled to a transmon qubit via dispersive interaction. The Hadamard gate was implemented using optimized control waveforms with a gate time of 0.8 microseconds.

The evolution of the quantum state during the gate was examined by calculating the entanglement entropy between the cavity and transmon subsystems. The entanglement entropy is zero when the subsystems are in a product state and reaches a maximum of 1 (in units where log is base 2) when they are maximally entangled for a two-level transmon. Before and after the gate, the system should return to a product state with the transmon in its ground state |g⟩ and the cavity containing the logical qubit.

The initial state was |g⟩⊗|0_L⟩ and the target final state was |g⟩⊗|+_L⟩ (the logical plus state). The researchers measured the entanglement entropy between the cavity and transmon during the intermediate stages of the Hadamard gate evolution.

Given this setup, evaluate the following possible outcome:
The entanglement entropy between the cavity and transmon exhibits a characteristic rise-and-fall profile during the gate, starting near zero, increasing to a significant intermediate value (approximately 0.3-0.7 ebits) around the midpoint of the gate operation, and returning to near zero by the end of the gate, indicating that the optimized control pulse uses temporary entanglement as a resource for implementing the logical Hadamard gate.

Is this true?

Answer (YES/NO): NO